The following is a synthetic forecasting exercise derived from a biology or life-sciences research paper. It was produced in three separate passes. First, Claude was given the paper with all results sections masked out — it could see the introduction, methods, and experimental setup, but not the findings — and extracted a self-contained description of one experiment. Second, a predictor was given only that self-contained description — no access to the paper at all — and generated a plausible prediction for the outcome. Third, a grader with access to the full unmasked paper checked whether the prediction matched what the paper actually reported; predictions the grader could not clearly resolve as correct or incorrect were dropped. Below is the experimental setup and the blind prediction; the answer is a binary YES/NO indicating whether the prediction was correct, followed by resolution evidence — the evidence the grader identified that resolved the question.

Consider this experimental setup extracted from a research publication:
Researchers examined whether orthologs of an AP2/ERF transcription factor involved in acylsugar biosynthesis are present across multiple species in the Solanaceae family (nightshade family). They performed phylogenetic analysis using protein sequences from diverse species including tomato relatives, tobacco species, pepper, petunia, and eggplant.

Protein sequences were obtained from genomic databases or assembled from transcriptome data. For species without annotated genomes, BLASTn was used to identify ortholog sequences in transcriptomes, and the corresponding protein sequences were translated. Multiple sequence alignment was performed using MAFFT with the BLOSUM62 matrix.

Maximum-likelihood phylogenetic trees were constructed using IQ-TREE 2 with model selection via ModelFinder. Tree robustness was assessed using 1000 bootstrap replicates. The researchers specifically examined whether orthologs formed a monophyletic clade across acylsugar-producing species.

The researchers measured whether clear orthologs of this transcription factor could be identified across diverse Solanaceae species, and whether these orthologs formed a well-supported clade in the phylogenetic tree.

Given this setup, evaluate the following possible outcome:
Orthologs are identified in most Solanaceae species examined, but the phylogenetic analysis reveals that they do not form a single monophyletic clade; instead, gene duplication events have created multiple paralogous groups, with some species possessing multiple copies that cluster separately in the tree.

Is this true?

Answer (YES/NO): YES